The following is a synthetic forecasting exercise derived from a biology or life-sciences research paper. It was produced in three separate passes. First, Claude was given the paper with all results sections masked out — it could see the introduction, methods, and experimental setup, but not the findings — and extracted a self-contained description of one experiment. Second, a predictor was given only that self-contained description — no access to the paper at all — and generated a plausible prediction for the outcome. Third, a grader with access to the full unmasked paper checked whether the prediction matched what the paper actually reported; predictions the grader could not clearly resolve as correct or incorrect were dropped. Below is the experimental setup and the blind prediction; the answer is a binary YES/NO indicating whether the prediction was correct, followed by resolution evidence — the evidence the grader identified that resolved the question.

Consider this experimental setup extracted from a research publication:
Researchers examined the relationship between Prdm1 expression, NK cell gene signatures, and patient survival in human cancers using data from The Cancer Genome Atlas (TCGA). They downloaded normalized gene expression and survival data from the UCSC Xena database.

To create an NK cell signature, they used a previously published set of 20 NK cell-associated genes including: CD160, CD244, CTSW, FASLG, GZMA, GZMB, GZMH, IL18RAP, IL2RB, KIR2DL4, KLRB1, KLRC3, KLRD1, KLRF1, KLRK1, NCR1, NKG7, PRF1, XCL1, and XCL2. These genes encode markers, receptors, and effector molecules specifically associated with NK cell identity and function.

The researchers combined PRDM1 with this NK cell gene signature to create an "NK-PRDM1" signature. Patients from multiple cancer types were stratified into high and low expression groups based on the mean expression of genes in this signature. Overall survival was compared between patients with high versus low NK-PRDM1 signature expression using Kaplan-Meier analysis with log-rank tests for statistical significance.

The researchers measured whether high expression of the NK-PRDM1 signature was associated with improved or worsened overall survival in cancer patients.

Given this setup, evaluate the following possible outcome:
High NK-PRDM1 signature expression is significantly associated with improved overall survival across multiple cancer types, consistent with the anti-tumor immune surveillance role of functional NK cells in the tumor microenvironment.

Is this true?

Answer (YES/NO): YES